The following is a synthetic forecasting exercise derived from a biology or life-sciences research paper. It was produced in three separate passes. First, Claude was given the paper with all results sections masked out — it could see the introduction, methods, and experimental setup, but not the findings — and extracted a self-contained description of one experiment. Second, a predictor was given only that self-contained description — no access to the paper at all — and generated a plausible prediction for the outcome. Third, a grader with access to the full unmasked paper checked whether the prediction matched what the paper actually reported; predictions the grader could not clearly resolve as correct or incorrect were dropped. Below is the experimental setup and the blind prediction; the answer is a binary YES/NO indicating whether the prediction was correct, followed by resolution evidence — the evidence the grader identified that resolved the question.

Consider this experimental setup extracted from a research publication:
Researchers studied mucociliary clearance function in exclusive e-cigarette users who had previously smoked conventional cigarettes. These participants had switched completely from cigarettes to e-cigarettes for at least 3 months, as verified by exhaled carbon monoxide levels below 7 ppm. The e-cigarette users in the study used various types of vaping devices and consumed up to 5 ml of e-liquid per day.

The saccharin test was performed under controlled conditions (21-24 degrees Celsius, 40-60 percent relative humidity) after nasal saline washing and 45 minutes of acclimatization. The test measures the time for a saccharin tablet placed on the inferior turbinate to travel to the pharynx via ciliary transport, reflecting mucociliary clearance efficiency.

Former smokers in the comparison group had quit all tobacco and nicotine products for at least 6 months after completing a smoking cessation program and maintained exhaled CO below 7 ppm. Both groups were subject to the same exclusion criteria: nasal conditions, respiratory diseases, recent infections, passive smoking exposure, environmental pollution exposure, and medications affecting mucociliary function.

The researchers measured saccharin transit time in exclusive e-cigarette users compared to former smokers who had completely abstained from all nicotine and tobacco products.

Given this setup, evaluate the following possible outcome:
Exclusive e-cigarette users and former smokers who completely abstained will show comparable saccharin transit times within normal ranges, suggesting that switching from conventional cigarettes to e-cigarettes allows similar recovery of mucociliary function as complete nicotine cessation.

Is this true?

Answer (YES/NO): YES